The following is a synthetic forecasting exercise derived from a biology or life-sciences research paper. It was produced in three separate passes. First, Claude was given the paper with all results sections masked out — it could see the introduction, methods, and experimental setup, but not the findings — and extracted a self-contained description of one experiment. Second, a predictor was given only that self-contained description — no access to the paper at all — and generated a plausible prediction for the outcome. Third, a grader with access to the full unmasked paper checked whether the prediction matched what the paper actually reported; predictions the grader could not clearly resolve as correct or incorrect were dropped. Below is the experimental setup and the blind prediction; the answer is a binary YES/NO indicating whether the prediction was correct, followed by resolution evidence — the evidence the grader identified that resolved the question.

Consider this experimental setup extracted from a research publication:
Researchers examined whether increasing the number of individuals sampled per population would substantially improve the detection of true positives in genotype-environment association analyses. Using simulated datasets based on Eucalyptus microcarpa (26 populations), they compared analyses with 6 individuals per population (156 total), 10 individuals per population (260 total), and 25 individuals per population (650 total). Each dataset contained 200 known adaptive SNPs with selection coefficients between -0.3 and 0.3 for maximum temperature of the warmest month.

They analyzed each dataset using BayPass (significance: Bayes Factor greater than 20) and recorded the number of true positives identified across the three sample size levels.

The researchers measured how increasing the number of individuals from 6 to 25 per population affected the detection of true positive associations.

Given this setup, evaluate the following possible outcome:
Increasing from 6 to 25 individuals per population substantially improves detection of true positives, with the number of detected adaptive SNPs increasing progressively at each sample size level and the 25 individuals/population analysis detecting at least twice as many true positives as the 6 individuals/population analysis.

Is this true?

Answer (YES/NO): NO